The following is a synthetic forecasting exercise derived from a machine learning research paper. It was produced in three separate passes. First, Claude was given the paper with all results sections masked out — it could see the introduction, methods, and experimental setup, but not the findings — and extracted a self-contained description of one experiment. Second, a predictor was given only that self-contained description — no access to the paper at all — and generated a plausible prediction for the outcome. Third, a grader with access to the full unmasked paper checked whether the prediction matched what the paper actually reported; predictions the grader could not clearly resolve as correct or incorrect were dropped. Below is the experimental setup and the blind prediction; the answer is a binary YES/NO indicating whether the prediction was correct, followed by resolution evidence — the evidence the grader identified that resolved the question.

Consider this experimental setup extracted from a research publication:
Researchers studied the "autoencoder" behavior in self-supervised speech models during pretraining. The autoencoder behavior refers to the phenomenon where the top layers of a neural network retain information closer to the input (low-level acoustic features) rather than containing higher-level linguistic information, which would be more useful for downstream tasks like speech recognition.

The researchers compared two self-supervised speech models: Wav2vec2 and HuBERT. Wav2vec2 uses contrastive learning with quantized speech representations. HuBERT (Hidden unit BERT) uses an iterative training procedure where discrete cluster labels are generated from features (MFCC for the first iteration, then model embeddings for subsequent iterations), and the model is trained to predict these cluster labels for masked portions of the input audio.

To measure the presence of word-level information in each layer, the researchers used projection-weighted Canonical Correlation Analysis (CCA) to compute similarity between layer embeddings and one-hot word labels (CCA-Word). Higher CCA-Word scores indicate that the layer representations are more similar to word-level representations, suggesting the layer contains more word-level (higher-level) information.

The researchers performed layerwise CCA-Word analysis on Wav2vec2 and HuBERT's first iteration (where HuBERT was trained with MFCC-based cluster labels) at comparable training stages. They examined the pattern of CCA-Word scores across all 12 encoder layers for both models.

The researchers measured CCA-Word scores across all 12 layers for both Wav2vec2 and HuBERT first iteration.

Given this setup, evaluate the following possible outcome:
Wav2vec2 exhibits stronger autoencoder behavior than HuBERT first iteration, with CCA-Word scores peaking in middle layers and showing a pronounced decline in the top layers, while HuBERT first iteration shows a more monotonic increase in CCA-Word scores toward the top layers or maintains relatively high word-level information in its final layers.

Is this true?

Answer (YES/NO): NO